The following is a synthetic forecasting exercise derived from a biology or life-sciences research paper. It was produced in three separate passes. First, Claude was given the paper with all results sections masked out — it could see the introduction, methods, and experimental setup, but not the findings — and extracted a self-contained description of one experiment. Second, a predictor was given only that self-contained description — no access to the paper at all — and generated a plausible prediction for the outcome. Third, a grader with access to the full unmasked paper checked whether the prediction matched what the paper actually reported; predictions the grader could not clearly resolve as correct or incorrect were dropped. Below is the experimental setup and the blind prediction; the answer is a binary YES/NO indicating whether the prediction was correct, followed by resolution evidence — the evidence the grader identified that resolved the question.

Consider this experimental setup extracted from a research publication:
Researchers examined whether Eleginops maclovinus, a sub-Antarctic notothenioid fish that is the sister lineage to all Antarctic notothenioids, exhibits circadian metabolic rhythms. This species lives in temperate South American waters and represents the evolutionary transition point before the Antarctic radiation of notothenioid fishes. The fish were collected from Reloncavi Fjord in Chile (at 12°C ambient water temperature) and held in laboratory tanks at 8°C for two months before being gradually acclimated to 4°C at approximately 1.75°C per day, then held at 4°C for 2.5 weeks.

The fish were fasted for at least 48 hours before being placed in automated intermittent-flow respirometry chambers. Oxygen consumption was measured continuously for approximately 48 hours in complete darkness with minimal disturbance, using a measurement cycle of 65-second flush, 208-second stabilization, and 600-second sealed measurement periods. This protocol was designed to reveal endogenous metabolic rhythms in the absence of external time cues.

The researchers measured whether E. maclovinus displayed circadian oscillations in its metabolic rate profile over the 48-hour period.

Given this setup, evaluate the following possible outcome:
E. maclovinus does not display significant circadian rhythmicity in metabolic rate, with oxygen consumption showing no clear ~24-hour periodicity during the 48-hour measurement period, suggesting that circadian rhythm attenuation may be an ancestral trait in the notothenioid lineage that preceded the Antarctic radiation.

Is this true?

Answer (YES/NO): YES